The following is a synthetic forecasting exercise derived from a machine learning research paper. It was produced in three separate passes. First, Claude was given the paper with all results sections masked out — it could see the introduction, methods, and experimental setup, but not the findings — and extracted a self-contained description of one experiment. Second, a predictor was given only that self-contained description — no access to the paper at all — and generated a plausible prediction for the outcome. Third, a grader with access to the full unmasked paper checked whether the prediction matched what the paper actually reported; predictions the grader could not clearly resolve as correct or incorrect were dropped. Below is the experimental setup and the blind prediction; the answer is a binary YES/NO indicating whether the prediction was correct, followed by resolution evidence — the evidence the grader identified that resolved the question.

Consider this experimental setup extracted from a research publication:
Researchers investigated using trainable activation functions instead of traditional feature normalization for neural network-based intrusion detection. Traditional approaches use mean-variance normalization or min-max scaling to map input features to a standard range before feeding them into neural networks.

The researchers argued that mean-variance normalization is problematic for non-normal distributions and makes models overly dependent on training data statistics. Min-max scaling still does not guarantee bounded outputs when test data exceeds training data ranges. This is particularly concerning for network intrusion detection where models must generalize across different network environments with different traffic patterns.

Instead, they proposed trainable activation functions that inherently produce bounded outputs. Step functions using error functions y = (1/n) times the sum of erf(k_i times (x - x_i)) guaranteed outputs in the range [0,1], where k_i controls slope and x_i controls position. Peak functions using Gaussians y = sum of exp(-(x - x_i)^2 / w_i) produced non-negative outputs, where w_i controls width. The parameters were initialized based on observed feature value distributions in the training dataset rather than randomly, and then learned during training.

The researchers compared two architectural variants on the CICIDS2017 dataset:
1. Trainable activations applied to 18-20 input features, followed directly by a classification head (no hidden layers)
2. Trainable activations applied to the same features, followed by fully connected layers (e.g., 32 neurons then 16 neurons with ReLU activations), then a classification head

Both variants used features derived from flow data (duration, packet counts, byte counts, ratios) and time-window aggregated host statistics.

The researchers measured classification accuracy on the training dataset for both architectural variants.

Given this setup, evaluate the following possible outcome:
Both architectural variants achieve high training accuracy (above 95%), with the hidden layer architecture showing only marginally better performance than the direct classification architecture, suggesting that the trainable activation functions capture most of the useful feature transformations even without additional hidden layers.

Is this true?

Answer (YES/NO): YES